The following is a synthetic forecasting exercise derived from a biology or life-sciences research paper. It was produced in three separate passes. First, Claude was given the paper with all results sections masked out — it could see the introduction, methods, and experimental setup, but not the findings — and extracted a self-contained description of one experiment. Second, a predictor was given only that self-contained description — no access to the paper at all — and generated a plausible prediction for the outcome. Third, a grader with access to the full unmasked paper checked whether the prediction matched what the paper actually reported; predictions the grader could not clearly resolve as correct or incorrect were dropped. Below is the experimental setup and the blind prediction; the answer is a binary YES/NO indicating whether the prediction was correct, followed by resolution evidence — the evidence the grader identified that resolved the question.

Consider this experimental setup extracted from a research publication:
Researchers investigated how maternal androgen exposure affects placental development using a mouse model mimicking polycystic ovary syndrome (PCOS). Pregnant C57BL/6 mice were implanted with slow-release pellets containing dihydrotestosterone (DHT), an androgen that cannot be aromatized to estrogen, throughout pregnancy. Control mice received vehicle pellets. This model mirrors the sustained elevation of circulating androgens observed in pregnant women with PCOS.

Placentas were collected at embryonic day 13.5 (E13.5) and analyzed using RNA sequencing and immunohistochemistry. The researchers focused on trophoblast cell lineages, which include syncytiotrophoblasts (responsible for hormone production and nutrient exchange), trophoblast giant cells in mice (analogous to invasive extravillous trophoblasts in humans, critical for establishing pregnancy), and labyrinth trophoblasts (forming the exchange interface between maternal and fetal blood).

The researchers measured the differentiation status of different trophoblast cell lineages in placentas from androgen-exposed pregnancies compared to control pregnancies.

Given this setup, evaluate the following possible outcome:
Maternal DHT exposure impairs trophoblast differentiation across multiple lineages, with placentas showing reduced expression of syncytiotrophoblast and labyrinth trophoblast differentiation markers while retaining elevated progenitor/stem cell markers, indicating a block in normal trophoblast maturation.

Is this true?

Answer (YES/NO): NO